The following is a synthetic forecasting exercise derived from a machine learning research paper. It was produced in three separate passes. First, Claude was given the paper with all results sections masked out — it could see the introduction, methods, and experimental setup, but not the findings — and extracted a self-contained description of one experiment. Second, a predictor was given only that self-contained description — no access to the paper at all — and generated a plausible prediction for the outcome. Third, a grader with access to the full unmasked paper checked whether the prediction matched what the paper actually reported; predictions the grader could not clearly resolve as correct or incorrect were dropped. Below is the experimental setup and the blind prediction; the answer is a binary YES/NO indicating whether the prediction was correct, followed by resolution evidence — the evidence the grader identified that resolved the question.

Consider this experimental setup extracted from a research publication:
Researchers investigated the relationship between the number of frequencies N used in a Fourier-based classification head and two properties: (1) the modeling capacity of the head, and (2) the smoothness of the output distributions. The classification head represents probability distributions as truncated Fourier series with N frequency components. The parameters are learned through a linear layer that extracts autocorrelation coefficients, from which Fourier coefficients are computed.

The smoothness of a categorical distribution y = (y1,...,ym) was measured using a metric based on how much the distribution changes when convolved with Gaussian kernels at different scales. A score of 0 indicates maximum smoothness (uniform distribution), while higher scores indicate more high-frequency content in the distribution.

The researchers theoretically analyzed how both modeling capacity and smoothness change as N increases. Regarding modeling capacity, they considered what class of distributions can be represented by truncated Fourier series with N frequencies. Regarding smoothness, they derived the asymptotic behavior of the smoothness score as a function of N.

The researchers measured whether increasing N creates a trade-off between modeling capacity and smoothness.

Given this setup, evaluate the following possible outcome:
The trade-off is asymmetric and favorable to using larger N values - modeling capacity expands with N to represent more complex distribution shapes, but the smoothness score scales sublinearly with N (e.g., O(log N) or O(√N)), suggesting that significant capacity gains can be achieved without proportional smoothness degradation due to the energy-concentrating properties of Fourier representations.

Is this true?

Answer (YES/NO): NO